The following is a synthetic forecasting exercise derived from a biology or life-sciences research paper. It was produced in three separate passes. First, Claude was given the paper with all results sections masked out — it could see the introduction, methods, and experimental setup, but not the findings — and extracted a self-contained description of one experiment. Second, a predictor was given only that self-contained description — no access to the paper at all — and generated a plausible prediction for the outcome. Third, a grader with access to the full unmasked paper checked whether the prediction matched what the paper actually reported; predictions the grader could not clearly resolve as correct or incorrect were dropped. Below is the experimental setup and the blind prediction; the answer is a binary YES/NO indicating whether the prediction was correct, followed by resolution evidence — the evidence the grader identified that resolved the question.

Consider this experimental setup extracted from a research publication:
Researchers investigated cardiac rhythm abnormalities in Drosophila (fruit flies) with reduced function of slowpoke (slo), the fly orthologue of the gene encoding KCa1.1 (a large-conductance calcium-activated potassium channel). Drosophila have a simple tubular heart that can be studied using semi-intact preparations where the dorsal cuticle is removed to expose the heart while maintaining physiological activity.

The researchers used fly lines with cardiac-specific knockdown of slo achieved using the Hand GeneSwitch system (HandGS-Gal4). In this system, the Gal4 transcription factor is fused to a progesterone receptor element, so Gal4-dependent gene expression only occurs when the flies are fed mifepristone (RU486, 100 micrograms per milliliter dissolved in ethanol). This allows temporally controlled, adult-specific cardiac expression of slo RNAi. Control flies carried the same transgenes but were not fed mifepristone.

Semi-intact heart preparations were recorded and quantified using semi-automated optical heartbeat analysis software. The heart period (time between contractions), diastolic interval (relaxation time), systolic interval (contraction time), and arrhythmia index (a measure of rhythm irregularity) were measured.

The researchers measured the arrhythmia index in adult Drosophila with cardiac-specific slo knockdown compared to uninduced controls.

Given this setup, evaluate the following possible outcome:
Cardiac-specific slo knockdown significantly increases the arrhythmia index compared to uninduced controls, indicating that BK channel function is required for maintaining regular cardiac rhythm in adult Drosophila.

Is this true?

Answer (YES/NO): YES